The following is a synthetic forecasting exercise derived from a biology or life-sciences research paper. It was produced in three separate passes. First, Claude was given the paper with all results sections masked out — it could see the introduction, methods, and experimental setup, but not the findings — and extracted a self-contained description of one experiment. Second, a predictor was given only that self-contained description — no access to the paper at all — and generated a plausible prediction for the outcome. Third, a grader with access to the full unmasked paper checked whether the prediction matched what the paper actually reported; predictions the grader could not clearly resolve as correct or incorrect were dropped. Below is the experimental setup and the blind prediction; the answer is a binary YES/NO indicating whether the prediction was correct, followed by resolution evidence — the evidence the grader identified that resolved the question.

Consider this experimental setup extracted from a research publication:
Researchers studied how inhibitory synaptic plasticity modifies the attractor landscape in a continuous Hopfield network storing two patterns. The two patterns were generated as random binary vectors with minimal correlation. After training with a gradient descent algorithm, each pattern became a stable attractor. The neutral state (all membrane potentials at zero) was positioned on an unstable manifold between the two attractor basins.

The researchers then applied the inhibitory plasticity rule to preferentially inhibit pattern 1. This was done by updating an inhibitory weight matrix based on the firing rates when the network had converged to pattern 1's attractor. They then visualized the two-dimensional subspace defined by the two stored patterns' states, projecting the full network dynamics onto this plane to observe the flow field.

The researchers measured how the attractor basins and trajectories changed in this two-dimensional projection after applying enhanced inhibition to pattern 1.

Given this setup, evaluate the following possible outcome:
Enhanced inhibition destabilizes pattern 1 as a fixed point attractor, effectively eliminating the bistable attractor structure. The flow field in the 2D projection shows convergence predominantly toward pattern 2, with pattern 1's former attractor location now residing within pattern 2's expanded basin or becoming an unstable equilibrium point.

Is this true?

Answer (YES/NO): NO